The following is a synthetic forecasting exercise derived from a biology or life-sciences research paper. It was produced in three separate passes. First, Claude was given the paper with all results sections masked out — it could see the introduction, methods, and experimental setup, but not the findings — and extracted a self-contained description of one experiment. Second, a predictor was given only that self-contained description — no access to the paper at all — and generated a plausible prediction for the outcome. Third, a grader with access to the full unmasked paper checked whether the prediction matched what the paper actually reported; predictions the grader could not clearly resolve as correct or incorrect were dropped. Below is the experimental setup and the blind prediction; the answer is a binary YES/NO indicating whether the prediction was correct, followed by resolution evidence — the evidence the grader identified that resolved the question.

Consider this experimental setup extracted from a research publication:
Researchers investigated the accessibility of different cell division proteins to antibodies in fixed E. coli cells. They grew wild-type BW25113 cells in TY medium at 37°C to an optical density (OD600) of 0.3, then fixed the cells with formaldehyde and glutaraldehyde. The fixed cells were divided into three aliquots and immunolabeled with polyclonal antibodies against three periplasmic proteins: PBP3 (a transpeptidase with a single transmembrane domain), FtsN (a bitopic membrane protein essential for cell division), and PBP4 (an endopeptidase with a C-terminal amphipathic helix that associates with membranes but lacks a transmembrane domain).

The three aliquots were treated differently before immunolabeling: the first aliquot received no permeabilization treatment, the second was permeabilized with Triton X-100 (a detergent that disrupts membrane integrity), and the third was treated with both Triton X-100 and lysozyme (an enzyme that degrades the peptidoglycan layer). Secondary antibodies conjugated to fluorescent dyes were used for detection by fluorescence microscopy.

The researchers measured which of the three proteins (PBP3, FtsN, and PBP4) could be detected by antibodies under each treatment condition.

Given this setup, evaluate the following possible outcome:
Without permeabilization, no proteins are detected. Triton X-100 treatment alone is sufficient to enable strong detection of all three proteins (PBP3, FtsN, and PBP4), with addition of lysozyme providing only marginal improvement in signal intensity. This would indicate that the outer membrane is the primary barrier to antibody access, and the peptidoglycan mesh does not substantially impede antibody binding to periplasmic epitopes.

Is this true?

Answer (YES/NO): NO